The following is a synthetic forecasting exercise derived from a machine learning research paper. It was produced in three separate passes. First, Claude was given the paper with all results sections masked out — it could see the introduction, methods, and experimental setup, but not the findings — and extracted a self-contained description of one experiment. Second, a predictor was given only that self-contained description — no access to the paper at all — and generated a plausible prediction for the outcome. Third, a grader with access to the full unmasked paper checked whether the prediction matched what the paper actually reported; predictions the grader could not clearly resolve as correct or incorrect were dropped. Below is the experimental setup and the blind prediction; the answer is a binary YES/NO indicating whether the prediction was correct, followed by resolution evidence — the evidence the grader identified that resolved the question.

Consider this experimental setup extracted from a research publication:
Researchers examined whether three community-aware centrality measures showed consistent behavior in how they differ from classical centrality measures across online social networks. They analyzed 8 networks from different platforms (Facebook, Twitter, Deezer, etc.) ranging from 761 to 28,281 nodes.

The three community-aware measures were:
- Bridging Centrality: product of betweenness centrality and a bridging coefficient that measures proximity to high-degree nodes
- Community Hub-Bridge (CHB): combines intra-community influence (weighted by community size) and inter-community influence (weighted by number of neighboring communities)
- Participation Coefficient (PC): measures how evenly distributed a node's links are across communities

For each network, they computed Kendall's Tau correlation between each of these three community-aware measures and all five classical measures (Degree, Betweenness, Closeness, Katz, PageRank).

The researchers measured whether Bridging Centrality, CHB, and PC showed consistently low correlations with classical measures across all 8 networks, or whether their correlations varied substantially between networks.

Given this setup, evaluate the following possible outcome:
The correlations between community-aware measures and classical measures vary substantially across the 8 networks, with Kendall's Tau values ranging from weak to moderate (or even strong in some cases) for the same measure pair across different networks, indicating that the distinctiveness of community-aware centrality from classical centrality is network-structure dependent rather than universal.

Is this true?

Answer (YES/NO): NO